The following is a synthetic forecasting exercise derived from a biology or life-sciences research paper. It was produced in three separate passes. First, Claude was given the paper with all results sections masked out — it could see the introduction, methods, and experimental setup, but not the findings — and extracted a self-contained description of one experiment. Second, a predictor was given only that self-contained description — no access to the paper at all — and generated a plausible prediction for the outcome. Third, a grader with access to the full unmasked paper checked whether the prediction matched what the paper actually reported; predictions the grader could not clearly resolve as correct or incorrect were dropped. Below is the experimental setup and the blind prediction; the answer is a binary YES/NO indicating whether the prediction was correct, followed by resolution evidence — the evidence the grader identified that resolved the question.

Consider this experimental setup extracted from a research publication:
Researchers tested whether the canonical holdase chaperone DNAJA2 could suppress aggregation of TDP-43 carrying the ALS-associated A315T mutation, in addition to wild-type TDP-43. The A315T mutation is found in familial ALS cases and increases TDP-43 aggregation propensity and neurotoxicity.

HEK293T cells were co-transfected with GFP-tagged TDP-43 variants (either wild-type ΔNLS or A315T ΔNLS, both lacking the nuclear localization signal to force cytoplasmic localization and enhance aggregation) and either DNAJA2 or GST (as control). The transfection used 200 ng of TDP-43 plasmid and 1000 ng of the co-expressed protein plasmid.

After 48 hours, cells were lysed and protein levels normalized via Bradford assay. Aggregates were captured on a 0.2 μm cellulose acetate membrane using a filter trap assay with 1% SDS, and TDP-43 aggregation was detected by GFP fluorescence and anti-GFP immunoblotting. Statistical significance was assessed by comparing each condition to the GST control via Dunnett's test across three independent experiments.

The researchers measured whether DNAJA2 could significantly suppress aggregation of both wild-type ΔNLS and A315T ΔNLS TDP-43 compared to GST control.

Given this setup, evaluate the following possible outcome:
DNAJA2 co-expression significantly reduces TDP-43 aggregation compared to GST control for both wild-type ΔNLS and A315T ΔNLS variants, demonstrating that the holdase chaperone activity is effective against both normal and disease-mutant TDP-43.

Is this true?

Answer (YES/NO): YES